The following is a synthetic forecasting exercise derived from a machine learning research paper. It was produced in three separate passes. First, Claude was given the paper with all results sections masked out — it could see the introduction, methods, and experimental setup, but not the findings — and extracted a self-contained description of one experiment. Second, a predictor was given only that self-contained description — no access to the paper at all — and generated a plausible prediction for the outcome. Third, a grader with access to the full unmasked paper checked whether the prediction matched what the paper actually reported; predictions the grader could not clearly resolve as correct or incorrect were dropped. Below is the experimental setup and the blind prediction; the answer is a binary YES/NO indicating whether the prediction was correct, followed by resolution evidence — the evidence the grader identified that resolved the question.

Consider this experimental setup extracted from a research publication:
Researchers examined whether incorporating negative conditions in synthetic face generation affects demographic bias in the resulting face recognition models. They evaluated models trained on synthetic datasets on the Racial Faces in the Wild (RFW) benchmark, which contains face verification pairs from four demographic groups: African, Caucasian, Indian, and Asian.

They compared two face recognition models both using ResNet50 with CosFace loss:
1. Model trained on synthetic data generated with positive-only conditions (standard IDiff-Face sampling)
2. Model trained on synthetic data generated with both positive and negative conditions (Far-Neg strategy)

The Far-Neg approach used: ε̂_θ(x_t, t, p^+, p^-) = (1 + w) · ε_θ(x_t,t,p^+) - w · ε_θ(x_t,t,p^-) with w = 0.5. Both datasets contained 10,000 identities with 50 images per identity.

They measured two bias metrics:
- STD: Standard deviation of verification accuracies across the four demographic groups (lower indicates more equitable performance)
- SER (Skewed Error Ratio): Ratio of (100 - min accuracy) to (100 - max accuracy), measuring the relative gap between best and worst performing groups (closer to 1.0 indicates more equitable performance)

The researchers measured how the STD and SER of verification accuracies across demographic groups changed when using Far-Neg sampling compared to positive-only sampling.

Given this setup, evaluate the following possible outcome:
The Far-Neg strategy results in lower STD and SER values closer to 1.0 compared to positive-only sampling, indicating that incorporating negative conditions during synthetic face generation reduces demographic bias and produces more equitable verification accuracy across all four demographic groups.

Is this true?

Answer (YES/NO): YES